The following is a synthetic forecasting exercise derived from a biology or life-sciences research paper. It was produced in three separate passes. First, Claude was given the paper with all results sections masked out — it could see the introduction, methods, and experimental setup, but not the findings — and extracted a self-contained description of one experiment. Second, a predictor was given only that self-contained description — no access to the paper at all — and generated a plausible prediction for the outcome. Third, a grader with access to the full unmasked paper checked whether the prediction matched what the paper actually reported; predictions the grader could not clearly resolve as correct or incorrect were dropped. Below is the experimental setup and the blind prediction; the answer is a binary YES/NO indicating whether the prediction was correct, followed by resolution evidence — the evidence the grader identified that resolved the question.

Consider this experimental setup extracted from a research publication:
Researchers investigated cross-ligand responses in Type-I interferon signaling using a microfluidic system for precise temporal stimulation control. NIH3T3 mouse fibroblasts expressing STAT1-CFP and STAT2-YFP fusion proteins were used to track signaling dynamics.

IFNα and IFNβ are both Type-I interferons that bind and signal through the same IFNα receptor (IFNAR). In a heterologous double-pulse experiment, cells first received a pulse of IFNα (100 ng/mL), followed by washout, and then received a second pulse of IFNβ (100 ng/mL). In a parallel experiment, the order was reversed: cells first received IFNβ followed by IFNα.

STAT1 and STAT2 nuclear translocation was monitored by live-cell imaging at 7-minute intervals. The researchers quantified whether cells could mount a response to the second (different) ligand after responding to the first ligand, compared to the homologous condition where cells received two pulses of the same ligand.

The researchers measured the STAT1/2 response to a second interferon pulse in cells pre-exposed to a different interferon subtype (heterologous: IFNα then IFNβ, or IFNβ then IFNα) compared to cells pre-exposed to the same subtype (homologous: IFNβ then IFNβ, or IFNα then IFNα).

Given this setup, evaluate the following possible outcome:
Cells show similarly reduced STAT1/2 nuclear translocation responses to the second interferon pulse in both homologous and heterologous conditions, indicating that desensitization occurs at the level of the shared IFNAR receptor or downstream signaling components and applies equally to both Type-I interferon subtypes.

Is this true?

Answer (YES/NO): NO